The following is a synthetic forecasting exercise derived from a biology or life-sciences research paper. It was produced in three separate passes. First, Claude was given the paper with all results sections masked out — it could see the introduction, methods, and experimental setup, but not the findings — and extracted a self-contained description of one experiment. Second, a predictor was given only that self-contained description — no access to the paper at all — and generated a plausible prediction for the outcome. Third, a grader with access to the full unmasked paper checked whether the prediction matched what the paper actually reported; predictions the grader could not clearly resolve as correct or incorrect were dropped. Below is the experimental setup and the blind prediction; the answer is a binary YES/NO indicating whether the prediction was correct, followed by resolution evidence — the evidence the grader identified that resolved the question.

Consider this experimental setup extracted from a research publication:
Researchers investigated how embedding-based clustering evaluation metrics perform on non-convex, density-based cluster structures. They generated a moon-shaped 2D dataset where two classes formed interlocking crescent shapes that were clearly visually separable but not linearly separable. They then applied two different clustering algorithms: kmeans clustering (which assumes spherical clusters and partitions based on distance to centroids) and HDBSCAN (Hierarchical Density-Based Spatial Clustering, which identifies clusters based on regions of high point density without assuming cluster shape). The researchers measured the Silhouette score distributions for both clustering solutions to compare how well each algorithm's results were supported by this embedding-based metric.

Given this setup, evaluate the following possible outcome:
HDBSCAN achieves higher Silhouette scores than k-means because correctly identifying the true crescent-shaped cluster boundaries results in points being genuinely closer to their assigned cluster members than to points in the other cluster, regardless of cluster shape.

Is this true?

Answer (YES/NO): NO